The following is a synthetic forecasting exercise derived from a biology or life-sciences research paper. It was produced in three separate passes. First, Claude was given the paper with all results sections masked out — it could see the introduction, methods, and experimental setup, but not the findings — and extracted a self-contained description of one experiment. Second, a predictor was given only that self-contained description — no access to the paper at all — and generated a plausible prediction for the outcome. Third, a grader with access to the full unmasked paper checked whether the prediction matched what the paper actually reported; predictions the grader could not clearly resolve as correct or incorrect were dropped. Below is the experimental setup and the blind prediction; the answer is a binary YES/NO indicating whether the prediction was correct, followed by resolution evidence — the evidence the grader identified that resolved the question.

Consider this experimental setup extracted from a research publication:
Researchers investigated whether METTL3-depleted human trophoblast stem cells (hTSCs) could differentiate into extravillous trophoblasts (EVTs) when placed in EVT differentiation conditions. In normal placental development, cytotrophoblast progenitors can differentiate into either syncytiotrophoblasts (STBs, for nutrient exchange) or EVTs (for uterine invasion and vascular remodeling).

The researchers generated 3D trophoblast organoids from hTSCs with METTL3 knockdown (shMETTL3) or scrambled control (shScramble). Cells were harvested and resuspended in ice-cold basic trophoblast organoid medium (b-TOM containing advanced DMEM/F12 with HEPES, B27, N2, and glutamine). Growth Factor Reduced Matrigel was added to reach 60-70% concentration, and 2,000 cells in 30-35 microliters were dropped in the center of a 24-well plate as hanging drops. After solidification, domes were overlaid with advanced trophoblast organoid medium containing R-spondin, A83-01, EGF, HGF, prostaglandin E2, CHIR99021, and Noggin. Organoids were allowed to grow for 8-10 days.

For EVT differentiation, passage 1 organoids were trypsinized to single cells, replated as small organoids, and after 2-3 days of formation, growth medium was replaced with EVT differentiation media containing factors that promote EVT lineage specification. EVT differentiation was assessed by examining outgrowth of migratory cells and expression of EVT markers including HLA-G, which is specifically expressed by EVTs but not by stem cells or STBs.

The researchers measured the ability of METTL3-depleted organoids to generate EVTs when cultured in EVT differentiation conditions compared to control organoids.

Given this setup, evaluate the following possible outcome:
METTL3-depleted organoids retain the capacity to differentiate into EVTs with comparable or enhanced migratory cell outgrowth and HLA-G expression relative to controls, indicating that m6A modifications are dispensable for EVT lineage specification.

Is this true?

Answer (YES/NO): NO